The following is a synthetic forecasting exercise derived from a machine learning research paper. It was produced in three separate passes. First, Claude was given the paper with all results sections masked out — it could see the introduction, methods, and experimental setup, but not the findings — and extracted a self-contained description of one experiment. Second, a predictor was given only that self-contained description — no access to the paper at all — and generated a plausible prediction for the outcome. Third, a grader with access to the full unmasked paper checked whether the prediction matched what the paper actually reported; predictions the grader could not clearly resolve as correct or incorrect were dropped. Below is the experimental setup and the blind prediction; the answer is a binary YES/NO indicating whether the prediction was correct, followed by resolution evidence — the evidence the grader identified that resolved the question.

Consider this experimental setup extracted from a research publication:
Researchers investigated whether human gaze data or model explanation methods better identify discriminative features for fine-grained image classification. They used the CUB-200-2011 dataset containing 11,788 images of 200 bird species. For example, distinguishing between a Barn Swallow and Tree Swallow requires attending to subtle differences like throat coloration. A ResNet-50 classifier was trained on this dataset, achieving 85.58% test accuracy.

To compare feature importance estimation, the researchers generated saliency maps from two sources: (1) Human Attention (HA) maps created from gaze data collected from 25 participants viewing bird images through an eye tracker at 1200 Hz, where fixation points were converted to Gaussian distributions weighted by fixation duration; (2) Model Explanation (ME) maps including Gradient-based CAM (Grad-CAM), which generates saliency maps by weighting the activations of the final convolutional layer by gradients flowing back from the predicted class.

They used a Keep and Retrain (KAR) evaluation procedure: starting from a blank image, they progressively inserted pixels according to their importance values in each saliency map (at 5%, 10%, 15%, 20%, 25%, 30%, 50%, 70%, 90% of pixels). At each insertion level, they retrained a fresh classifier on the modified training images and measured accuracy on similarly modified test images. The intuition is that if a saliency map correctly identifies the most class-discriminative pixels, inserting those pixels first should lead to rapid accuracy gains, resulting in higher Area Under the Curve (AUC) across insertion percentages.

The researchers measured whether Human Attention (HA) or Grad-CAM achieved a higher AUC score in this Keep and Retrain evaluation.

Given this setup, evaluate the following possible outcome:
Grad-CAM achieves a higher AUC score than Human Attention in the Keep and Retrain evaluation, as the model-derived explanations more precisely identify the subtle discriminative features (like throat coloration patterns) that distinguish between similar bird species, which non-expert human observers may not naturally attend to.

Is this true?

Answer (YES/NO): NO